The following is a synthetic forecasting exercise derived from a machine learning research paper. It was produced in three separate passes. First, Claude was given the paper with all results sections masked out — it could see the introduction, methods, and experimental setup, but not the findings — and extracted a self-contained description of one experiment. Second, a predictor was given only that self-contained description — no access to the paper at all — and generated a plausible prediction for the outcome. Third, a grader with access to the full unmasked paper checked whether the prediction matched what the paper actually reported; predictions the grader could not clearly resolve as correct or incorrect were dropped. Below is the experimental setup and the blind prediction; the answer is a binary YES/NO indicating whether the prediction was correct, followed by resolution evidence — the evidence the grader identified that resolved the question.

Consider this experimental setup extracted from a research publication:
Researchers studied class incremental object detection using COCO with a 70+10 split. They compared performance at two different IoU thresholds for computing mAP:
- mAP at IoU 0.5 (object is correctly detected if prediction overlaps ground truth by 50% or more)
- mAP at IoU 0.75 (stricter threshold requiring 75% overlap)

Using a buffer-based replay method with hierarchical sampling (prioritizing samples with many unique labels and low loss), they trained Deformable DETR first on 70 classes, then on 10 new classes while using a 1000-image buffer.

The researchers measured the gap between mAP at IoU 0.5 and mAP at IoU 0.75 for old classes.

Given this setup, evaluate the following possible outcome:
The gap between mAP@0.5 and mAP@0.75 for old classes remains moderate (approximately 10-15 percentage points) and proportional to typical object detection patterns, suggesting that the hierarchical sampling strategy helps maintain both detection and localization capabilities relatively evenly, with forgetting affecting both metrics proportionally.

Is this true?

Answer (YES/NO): YES